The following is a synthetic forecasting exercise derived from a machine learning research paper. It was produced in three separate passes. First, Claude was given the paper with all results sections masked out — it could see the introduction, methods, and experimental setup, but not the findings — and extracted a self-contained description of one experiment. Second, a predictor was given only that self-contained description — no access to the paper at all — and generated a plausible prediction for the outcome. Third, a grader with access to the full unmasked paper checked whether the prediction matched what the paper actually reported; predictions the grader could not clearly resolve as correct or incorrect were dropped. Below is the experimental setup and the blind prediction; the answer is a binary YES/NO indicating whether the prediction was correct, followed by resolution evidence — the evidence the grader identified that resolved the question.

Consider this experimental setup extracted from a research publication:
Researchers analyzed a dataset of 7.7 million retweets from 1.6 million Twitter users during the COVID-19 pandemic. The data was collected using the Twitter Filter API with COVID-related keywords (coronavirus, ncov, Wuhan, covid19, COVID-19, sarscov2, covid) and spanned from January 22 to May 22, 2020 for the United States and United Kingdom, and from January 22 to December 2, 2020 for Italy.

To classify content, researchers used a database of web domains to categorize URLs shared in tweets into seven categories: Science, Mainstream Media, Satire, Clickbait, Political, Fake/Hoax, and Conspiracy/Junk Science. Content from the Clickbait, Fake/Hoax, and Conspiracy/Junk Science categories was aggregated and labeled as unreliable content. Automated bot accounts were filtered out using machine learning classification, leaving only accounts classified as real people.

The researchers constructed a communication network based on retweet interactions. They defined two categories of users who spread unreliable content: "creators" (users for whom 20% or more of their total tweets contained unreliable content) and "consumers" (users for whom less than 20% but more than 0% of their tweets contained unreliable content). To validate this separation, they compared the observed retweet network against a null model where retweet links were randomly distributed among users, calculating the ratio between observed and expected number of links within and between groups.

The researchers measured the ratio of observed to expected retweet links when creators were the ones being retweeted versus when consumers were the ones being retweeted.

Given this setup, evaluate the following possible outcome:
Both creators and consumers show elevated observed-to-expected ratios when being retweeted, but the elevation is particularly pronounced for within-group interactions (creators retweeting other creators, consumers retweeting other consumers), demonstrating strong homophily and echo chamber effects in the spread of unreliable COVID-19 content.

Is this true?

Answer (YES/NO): NO